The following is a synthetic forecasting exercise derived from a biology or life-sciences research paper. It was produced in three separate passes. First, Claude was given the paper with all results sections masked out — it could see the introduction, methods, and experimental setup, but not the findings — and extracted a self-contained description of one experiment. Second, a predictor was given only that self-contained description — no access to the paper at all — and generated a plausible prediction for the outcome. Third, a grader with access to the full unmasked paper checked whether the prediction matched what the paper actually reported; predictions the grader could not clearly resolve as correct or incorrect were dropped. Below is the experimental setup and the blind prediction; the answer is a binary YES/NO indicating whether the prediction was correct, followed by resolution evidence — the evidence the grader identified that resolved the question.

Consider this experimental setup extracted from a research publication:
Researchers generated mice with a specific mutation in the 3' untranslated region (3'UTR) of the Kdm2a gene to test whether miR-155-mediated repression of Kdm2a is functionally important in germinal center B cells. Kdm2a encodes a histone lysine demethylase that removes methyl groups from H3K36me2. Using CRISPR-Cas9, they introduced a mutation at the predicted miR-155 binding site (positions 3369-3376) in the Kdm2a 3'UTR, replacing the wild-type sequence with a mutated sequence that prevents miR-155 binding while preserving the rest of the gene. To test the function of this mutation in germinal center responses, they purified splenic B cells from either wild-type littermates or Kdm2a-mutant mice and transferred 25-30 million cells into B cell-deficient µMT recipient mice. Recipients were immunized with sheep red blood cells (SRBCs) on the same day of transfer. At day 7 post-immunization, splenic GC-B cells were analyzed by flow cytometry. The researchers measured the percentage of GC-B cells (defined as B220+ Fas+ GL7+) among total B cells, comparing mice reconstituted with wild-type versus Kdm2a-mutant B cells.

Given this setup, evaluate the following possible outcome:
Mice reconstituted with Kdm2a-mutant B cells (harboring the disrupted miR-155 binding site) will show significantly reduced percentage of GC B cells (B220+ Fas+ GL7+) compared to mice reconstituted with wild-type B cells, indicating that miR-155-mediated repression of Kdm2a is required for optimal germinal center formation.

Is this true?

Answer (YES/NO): NO